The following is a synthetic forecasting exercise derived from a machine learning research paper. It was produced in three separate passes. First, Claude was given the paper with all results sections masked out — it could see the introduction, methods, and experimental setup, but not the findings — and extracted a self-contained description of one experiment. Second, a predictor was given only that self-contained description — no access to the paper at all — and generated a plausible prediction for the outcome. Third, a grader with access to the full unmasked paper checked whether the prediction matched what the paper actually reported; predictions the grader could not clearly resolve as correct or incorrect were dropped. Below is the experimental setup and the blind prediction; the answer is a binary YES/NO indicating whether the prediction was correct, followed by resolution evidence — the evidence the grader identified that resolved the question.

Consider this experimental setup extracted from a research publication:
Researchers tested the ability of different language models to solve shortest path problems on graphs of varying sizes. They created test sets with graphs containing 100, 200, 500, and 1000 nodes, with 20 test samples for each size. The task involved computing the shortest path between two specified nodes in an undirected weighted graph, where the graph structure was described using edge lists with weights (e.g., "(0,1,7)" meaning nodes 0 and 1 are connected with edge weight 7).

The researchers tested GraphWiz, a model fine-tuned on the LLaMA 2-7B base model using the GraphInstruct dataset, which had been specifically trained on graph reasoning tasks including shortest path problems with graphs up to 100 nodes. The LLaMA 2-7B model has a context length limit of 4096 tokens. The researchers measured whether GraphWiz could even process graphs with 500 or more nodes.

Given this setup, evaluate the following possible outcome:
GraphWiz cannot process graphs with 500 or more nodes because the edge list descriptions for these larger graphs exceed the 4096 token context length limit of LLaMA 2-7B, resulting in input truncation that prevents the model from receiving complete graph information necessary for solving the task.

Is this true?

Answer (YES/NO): YES